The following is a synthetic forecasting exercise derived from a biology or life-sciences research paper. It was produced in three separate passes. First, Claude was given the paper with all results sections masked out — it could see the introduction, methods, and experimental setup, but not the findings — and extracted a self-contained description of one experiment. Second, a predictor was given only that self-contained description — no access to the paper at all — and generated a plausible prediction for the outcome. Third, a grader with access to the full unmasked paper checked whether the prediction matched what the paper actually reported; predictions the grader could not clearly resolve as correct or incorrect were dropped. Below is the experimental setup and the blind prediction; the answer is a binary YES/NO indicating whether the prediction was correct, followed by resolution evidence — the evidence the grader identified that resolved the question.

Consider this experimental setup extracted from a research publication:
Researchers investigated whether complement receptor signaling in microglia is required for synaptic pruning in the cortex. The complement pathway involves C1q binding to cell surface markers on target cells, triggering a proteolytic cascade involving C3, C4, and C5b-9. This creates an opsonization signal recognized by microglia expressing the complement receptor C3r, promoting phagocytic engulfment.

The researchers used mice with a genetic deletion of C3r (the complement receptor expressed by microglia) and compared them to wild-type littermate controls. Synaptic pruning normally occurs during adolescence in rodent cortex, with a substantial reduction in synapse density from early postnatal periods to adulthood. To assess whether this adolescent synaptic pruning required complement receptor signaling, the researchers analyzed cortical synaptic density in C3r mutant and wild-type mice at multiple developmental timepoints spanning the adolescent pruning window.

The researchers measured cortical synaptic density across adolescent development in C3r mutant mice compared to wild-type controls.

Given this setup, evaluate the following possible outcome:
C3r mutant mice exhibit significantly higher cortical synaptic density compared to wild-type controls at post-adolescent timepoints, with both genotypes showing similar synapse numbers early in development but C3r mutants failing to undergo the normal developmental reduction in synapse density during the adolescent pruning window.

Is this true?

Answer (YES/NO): NO